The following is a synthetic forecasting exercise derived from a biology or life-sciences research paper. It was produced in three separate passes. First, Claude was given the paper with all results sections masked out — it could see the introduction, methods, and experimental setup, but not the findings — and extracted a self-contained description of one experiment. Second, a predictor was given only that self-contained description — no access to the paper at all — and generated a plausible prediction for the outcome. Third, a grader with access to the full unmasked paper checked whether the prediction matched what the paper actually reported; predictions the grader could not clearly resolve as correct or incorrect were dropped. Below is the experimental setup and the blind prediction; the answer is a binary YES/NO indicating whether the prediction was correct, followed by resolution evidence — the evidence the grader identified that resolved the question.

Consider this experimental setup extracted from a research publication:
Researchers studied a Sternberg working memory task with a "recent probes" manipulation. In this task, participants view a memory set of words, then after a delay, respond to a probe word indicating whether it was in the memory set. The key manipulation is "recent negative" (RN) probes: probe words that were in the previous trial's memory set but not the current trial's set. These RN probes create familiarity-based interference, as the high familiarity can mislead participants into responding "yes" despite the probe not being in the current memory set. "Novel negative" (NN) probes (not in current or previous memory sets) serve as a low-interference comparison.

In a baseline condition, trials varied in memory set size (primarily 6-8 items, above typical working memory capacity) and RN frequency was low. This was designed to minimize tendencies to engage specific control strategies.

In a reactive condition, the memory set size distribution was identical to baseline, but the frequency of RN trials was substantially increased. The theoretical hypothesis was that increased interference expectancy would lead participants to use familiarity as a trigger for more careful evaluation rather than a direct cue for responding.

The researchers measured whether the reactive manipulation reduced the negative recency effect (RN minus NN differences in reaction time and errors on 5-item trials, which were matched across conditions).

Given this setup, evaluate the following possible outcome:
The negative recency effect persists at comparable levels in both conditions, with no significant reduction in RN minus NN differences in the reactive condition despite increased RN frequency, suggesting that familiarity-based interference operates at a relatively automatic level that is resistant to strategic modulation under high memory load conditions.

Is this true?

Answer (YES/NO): NO